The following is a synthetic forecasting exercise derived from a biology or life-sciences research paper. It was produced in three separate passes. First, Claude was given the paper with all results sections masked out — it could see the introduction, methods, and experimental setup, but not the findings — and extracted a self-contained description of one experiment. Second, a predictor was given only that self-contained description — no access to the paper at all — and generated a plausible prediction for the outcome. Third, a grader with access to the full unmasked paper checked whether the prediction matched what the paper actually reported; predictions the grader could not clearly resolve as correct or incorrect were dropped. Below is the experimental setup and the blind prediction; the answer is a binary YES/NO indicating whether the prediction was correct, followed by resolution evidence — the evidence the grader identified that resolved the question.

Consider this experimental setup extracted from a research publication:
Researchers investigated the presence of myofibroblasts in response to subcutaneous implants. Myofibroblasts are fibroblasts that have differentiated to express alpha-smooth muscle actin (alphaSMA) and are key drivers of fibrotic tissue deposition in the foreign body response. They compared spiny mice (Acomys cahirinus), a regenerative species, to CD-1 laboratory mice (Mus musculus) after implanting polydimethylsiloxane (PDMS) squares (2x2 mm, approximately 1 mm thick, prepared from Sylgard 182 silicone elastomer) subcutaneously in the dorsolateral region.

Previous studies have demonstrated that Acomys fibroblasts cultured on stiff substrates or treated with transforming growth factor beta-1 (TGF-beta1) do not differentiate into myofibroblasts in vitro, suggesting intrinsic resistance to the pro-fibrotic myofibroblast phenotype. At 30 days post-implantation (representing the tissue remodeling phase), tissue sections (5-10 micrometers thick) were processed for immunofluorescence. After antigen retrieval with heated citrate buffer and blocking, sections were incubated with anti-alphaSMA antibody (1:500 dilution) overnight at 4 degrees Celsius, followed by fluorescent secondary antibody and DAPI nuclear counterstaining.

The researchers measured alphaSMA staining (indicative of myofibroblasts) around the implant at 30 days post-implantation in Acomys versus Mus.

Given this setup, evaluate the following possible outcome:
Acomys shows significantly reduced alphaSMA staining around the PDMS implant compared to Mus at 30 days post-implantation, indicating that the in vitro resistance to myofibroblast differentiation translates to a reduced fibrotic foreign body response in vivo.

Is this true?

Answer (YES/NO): YES